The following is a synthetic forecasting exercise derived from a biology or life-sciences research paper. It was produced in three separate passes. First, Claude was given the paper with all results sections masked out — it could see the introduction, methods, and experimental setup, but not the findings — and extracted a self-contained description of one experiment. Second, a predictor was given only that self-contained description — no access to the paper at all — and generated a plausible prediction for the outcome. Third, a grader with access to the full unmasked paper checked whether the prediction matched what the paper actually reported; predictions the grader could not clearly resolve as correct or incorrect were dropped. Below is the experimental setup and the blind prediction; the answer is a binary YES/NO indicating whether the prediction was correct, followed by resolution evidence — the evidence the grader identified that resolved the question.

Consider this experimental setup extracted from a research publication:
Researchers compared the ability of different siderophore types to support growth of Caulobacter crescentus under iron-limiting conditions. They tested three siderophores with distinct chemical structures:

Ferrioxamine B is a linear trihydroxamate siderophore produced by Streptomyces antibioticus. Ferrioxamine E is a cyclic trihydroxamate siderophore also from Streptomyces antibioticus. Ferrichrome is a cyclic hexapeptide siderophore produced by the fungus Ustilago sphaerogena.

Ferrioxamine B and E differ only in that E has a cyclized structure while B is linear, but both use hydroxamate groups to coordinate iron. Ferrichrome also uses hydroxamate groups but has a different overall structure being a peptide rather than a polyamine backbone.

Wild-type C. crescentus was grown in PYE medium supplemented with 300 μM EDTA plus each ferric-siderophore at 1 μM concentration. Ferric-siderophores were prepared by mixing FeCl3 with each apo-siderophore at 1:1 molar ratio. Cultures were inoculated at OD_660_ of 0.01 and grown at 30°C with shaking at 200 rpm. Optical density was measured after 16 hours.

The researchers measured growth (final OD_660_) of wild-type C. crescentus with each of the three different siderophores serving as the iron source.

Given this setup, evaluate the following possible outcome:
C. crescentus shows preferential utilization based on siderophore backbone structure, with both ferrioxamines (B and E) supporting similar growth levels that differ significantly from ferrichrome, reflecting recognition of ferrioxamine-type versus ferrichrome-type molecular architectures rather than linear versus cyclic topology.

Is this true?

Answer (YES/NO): NO